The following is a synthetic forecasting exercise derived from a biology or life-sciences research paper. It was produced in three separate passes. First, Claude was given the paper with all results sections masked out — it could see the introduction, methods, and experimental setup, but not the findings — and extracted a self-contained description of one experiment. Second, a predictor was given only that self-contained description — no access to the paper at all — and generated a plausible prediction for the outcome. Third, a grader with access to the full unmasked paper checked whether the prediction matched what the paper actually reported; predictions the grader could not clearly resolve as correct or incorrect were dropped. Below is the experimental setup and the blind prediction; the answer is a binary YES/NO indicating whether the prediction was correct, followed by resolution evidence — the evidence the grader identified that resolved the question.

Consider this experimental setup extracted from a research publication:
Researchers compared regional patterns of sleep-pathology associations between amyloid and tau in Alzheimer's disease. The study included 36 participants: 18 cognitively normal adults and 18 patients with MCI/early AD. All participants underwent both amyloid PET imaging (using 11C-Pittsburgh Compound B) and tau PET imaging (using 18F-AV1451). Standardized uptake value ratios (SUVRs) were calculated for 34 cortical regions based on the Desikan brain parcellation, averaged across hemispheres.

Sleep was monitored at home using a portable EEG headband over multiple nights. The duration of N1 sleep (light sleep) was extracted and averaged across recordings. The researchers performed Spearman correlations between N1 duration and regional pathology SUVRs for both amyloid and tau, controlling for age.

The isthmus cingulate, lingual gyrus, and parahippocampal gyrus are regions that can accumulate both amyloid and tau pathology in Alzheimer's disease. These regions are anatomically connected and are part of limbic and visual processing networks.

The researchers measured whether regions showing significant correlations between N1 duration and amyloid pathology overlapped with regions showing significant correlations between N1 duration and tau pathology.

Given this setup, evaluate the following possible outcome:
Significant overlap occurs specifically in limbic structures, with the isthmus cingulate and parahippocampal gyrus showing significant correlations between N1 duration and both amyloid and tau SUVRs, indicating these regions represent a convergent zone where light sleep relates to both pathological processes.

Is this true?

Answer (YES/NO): YES